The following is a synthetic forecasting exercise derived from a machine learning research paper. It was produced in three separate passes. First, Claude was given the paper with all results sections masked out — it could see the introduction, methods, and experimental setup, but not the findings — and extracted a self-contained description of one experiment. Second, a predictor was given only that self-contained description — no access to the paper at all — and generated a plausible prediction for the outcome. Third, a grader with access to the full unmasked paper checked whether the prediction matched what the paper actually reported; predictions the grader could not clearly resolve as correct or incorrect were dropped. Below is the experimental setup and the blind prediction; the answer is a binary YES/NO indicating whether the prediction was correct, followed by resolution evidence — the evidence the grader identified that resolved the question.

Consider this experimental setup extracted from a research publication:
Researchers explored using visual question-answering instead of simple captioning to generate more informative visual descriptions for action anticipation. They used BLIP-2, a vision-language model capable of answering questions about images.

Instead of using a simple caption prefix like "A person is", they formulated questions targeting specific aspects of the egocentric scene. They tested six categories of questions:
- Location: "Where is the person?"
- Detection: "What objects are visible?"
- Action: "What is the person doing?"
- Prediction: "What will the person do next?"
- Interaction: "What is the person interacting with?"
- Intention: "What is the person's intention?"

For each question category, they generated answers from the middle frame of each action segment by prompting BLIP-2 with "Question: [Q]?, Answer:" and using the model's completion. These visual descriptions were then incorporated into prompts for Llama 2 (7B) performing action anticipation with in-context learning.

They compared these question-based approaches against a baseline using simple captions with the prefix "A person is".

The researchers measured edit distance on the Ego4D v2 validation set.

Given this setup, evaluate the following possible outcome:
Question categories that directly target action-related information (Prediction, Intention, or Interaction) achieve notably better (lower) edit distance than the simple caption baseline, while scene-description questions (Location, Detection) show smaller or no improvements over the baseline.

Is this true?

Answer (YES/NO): NO